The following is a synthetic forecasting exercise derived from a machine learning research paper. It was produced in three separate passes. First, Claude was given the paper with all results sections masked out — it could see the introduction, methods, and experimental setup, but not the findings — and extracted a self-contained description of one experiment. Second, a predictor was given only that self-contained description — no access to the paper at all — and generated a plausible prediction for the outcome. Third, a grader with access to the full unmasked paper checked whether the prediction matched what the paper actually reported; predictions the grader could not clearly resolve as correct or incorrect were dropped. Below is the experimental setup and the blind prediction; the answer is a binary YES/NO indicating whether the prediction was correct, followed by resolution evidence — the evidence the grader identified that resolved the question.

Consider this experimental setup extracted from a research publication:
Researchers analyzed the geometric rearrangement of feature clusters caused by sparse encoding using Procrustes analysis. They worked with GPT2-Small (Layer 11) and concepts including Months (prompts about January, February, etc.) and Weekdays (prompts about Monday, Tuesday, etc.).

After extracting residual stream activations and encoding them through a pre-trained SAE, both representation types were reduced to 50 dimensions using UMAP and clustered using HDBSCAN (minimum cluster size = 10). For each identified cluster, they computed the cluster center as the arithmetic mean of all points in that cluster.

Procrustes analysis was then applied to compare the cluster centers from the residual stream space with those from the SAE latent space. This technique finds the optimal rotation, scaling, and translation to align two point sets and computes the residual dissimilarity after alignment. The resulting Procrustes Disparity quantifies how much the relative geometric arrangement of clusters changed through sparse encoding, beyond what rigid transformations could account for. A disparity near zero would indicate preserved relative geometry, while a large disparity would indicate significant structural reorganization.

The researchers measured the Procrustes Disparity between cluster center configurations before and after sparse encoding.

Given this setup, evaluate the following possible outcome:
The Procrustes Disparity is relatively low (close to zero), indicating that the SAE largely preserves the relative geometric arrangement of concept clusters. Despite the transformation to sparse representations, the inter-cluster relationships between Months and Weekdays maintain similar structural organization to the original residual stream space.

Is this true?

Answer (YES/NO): NO